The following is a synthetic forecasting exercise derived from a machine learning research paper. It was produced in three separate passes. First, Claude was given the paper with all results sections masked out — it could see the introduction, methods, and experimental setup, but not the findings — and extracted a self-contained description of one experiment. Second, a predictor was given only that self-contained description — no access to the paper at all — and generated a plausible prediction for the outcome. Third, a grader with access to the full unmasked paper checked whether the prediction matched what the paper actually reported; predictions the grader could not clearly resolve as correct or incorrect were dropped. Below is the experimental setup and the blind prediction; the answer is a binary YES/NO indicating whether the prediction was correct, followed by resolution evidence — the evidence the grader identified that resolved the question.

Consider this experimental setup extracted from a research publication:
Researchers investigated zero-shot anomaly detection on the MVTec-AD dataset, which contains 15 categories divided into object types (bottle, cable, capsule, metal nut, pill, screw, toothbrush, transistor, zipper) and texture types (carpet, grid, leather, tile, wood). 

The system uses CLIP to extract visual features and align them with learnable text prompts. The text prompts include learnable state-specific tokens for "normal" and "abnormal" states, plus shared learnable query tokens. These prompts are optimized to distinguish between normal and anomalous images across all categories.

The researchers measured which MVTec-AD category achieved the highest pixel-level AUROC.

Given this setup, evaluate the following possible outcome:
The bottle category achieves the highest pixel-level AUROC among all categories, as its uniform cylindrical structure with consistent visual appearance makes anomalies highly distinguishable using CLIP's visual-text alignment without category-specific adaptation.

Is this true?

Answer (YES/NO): NO